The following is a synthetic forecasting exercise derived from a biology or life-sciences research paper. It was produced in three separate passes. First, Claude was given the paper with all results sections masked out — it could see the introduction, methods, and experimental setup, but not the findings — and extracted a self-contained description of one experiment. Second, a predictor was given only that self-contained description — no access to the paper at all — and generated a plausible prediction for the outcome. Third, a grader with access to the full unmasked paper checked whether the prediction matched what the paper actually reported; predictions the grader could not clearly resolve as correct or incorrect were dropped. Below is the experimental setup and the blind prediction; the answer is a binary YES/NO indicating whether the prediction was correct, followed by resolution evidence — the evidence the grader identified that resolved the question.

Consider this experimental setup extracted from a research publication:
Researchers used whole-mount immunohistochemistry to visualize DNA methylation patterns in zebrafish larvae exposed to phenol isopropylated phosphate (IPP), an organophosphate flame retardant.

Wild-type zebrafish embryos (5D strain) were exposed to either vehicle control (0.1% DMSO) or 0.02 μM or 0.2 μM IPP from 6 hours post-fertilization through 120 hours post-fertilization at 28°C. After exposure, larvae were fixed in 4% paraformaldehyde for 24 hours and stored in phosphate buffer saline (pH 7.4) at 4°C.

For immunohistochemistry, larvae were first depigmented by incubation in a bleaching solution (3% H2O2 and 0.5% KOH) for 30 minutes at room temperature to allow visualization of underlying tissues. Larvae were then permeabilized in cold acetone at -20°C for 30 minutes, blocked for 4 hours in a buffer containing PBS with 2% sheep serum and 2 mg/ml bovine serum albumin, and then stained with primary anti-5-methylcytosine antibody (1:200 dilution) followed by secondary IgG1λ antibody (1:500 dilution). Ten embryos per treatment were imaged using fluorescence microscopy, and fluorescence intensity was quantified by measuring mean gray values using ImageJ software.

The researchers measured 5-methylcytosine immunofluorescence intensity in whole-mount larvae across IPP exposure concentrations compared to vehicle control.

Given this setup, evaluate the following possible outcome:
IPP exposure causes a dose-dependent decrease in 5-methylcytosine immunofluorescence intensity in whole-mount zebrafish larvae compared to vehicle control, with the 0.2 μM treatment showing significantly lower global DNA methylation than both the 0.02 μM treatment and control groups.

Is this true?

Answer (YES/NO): NO